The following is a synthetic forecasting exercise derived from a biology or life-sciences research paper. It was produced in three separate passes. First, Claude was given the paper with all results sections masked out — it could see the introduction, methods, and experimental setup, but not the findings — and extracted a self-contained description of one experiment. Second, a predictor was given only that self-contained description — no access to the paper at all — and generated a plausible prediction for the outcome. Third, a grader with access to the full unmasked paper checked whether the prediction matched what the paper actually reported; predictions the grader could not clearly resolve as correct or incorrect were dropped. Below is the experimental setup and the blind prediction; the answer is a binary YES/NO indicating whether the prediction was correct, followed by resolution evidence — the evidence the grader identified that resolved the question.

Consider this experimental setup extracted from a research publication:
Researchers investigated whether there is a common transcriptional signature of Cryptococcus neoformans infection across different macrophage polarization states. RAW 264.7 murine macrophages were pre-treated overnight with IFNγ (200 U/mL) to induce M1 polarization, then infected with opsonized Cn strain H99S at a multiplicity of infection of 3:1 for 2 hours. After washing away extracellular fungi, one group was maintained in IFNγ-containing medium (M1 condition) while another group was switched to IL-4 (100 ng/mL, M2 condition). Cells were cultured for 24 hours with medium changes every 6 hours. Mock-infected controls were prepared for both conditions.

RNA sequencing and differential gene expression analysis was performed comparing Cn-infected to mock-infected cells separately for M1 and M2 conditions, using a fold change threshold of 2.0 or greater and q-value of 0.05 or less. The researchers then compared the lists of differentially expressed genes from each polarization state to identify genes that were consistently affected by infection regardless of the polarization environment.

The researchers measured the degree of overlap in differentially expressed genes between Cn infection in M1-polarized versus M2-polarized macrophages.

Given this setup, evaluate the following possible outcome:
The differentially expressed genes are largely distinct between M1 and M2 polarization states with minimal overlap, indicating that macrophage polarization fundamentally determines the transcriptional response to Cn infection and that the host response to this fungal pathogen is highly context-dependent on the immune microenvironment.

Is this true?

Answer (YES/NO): NO